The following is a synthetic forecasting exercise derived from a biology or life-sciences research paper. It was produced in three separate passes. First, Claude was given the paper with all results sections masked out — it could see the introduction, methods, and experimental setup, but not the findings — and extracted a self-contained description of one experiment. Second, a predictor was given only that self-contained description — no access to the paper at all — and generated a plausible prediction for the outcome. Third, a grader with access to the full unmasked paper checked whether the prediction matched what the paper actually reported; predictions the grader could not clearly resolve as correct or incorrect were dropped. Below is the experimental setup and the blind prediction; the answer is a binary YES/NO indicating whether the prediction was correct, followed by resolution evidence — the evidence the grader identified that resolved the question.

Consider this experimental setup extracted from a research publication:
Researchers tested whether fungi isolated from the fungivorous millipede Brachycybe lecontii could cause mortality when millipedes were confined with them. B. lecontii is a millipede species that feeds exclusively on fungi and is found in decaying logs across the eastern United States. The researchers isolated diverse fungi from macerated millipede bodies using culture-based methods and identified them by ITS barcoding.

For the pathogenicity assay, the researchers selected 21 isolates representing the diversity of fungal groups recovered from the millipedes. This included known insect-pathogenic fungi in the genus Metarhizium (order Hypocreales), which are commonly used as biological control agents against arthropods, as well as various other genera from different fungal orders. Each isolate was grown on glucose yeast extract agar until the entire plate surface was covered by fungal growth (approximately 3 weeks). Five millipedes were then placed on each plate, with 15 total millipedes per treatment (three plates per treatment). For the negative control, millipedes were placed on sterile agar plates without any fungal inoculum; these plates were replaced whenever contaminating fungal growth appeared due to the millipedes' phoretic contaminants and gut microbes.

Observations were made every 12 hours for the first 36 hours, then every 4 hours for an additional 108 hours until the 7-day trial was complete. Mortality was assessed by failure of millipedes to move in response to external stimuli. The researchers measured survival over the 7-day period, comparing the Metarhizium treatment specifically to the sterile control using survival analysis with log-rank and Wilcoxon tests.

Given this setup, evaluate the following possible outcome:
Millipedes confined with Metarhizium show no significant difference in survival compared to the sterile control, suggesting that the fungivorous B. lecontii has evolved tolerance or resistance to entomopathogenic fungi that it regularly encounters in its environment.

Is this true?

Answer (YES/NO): NO